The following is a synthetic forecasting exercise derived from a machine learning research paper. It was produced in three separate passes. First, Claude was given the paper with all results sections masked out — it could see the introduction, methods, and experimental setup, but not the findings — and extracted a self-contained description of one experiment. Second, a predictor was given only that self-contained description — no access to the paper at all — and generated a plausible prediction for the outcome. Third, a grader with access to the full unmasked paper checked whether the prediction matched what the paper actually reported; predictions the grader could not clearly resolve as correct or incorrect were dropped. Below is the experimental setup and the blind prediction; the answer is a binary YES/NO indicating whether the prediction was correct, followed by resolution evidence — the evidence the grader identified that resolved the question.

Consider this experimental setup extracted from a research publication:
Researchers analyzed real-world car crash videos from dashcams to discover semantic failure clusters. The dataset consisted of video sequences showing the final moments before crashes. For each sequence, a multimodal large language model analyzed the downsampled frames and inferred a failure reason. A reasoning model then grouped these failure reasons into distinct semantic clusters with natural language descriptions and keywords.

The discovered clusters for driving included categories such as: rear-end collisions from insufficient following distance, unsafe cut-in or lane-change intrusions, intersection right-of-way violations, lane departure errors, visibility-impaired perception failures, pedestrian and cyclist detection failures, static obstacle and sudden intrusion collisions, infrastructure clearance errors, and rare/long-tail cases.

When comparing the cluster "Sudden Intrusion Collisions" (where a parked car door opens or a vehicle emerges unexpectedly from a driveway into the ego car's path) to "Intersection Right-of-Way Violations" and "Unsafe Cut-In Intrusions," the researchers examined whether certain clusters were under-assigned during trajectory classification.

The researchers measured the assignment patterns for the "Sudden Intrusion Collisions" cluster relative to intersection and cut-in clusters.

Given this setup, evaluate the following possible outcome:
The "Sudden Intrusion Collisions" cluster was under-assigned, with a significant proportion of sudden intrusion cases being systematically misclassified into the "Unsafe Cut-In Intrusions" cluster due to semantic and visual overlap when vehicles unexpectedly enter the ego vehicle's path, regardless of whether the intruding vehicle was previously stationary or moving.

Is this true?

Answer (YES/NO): NO